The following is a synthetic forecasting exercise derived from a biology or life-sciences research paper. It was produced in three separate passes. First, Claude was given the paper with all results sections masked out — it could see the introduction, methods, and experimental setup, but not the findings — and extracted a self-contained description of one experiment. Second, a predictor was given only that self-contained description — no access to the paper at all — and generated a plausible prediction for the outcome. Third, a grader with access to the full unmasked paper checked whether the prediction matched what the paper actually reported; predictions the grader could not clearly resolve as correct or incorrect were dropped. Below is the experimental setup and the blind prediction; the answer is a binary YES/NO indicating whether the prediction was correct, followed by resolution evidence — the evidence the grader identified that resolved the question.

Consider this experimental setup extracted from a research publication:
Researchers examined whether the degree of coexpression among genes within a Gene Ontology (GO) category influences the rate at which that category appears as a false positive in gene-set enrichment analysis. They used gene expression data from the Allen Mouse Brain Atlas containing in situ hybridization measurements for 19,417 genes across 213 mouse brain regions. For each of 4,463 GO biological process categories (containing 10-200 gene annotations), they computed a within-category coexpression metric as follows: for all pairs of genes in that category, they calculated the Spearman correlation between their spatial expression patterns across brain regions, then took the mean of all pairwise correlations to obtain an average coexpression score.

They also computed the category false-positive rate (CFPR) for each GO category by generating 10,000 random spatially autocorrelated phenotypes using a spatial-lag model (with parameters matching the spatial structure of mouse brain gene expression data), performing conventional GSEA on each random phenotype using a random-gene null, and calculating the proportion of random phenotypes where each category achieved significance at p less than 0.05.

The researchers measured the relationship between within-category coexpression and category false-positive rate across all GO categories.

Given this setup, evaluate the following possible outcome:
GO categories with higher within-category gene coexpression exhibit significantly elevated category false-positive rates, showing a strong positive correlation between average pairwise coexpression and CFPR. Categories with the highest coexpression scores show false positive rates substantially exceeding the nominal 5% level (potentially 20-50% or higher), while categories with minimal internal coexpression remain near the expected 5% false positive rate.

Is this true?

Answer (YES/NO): YES